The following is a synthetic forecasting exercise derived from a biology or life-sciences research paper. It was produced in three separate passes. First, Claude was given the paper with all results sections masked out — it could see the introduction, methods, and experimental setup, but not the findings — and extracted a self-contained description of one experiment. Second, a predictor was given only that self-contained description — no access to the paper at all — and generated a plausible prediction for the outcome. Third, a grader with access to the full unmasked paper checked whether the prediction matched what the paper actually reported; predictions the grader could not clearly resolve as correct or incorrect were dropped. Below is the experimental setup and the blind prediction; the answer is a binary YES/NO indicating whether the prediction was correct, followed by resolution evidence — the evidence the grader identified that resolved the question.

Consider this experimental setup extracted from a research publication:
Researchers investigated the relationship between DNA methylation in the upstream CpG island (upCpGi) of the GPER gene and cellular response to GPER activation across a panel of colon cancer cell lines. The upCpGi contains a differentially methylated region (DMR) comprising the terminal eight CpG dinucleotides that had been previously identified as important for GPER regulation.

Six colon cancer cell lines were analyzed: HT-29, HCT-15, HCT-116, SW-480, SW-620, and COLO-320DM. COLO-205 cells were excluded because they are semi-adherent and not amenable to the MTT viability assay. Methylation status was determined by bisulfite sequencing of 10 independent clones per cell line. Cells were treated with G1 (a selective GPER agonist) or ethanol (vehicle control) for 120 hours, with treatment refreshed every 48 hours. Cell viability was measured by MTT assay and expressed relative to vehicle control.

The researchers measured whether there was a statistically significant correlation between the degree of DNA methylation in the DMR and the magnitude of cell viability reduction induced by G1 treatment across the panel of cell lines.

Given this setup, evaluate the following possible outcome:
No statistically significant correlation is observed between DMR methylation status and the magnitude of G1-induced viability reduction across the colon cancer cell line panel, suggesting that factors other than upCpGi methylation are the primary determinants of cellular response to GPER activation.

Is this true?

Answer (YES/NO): YES